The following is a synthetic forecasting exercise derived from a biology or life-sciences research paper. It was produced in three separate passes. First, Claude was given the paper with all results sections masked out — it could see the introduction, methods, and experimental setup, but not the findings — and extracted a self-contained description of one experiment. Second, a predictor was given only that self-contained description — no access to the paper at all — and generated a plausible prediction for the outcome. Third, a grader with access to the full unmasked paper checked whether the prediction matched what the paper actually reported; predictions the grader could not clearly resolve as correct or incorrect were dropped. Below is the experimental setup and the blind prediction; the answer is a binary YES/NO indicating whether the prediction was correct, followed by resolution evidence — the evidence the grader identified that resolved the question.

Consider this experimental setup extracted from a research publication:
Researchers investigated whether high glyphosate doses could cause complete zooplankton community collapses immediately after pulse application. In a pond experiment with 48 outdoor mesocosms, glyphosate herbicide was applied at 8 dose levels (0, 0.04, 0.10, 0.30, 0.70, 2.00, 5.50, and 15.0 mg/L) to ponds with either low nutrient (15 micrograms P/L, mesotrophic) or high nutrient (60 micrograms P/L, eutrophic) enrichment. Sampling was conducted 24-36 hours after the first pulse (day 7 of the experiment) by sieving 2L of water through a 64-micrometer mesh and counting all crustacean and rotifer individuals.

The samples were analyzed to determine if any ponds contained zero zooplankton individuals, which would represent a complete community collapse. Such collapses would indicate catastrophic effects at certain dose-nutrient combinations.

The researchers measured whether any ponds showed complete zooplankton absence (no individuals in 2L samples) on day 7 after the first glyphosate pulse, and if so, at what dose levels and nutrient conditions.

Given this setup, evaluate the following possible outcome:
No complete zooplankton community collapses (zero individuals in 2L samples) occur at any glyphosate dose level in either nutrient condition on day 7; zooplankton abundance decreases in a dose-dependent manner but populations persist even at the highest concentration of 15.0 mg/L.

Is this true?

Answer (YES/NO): NO